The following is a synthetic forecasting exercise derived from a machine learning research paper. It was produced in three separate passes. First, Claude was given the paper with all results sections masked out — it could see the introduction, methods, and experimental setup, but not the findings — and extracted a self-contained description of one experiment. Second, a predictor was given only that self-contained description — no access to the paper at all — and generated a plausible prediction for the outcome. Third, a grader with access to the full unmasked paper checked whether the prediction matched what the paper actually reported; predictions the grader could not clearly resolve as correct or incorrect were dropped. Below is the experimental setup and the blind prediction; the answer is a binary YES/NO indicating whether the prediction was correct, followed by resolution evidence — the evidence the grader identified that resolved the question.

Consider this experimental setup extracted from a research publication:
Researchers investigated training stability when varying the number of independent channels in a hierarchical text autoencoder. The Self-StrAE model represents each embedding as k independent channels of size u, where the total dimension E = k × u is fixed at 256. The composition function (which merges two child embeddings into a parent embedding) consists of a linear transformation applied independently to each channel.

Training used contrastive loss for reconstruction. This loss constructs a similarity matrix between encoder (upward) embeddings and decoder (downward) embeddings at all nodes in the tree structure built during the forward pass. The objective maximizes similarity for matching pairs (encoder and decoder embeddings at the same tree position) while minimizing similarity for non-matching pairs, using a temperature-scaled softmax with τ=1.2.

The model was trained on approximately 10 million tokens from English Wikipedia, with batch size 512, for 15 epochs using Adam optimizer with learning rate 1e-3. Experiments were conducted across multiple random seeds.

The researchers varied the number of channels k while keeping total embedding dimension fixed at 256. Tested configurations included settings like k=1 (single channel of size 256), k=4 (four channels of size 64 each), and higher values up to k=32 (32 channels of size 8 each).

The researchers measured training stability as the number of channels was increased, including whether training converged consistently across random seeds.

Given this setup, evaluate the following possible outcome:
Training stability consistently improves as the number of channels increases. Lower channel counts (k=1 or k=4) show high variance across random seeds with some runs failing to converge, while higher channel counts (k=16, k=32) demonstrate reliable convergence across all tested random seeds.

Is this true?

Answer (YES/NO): NO